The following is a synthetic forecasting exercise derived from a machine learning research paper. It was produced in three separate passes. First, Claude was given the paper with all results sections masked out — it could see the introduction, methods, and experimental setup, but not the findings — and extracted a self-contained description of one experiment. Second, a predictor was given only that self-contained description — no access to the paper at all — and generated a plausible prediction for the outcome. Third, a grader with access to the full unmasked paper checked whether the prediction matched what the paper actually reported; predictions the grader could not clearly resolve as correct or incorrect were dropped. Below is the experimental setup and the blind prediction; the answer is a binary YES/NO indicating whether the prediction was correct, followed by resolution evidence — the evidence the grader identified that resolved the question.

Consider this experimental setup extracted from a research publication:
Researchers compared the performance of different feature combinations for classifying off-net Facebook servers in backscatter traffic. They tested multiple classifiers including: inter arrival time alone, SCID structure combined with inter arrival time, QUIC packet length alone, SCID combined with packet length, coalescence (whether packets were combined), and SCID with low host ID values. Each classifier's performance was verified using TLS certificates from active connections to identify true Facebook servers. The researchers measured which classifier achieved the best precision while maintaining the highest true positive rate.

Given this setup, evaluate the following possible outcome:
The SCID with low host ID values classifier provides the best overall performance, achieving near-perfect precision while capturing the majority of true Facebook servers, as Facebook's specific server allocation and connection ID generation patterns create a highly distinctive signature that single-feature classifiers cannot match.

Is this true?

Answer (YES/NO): YES